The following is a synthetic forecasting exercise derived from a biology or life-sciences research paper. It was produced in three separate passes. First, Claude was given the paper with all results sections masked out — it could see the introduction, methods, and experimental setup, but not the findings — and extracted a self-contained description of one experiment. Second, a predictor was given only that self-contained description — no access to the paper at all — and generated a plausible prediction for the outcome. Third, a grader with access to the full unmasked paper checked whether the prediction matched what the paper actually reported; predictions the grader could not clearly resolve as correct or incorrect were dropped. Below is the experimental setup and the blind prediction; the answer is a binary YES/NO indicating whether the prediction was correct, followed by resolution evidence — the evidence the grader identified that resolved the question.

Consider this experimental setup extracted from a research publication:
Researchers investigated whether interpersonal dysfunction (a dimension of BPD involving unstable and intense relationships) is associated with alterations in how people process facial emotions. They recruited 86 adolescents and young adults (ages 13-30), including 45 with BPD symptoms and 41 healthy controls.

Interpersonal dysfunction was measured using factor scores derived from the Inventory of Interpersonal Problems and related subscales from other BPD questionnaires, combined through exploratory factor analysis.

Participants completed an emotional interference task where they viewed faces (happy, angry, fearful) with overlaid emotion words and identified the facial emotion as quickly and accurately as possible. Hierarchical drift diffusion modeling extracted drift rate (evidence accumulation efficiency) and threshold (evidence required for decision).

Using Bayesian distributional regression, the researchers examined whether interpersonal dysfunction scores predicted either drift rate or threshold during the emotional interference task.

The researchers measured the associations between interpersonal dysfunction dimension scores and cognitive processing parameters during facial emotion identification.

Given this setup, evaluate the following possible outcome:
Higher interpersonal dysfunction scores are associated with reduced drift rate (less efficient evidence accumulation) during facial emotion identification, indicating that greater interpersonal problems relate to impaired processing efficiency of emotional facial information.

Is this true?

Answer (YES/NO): NO